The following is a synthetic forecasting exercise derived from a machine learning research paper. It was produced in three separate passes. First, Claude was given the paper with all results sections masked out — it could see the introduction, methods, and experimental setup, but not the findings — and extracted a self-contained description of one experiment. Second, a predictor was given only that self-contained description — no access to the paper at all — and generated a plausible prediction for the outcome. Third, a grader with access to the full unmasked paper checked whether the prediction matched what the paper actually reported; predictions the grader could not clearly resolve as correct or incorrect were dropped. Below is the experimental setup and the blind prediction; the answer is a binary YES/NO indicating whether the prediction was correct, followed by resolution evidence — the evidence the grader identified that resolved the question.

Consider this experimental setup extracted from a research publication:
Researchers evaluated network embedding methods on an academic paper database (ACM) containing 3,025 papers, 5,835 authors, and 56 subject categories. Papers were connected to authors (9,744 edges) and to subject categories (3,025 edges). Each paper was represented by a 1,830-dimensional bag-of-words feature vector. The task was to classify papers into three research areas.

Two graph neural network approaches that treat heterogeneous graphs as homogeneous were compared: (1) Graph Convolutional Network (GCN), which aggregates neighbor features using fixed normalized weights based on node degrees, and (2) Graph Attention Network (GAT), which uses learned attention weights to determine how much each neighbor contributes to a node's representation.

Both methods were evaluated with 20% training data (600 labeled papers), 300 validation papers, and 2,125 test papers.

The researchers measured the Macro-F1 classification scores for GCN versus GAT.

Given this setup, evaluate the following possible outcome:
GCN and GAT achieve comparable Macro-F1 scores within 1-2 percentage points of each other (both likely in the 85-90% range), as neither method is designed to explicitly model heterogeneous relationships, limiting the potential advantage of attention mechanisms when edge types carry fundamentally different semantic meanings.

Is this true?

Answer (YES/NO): YES